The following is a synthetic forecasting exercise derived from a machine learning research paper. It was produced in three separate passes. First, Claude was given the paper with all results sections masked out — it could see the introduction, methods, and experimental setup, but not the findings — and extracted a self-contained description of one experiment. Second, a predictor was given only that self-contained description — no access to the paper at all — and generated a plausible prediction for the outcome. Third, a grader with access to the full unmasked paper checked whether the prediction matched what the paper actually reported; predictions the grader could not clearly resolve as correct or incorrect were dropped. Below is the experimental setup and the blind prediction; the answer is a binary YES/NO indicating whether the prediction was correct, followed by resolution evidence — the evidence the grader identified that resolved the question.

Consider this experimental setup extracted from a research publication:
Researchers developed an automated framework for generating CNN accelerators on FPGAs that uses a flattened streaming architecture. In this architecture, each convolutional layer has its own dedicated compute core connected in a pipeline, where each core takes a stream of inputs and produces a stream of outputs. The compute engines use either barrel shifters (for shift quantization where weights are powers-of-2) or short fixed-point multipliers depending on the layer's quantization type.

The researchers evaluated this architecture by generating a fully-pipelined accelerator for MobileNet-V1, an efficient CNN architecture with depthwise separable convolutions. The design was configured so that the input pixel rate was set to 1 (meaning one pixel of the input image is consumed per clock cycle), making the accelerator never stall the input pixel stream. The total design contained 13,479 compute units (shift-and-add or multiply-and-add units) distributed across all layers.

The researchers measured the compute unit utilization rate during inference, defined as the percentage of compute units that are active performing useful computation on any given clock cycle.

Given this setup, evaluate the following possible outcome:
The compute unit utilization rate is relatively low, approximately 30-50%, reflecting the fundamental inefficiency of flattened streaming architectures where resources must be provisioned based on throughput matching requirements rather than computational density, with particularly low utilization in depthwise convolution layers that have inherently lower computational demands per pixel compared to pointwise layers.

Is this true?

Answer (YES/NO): NO